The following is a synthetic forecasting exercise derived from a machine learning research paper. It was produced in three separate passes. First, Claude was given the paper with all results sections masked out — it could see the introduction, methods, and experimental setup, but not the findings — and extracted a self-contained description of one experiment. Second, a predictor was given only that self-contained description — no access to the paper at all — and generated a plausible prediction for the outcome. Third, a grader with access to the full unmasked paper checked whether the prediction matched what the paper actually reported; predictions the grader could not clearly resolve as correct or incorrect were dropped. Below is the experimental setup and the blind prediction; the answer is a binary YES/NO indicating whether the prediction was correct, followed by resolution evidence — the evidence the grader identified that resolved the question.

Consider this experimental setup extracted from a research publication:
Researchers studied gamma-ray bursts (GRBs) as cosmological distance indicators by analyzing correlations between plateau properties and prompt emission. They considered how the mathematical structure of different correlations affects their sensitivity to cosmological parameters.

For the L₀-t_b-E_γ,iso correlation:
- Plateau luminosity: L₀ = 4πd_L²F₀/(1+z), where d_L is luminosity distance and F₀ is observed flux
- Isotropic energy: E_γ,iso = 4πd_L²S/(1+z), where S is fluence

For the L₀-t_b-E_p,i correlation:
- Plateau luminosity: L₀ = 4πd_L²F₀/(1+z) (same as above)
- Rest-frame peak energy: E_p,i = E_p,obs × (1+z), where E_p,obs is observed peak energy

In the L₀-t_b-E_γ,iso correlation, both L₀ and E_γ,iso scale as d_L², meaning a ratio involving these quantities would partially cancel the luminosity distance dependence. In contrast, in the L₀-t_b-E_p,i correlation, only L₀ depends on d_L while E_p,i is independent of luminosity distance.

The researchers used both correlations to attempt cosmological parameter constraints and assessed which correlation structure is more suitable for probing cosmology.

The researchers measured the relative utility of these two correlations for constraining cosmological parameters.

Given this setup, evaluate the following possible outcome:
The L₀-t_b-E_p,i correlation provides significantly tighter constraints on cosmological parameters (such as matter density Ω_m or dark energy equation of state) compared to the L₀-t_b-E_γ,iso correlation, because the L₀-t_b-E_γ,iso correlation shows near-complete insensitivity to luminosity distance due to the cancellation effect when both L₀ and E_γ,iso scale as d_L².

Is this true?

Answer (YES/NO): YES